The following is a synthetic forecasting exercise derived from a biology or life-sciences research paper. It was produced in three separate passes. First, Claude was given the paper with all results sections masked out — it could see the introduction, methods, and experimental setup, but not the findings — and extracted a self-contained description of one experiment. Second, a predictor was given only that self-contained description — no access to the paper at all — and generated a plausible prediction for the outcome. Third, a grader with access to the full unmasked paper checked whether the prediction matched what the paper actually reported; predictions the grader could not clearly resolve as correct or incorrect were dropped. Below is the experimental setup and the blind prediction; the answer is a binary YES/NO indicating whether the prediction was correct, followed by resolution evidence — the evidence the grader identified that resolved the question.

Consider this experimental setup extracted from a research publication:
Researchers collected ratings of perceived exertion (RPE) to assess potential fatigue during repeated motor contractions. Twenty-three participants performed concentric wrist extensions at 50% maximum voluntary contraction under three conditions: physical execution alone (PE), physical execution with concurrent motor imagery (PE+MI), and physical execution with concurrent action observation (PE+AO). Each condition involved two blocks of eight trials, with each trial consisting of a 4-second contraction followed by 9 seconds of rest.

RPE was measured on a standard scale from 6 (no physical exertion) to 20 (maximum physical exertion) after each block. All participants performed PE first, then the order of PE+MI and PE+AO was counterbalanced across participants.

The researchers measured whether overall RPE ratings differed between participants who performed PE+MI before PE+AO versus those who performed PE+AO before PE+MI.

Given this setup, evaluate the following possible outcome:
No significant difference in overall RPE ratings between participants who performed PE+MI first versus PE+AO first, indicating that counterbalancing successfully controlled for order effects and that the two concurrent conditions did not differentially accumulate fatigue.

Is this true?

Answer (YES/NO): NO